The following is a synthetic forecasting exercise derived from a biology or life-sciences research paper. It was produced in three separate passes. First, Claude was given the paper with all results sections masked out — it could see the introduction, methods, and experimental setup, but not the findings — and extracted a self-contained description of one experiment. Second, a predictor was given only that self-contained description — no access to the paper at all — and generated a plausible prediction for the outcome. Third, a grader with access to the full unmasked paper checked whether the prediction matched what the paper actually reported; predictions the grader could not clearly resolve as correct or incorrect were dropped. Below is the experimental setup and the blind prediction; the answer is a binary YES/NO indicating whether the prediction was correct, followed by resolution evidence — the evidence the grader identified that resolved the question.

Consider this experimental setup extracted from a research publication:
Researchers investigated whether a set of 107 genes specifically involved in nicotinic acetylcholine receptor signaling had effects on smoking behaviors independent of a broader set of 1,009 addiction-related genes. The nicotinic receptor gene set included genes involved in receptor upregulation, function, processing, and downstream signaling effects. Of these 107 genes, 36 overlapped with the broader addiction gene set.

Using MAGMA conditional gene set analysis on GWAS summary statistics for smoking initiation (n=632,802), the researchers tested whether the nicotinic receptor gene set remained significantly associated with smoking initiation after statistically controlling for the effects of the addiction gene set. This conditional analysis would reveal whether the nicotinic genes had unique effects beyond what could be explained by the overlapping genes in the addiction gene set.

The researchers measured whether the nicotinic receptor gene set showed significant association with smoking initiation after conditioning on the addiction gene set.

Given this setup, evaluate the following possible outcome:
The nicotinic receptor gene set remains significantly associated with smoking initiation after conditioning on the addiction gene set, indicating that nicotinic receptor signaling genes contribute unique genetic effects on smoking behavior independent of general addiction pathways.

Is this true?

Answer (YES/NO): YES